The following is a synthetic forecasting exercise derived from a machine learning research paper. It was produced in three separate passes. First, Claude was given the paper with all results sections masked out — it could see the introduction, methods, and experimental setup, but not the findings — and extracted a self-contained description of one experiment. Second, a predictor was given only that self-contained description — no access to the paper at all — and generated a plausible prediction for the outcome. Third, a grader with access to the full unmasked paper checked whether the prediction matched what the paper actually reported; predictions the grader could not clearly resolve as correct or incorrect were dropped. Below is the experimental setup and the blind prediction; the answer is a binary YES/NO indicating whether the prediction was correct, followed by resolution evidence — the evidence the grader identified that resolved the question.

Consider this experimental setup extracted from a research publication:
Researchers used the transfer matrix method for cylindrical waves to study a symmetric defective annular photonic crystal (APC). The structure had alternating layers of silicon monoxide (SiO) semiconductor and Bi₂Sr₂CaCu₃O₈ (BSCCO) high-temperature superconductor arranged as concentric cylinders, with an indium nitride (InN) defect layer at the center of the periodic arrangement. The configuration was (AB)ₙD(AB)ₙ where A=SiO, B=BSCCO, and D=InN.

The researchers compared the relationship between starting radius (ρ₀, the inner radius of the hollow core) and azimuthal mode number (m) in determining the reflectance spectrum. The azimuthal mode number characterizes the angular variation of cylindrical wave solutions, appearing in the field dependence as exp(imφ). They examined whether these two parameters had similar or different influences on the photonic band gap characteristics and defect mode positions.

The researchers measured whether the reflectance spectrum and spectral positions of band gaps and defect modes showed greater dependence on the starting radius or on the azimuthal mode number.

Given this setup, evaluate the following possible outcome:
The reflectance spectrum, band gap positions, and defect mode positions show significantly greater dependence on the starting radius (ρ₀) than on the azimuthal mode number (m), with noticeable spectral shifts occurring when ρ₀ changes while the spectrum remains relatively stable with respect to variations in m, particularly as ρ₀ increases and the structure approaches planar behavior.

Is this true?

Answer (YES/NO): NO